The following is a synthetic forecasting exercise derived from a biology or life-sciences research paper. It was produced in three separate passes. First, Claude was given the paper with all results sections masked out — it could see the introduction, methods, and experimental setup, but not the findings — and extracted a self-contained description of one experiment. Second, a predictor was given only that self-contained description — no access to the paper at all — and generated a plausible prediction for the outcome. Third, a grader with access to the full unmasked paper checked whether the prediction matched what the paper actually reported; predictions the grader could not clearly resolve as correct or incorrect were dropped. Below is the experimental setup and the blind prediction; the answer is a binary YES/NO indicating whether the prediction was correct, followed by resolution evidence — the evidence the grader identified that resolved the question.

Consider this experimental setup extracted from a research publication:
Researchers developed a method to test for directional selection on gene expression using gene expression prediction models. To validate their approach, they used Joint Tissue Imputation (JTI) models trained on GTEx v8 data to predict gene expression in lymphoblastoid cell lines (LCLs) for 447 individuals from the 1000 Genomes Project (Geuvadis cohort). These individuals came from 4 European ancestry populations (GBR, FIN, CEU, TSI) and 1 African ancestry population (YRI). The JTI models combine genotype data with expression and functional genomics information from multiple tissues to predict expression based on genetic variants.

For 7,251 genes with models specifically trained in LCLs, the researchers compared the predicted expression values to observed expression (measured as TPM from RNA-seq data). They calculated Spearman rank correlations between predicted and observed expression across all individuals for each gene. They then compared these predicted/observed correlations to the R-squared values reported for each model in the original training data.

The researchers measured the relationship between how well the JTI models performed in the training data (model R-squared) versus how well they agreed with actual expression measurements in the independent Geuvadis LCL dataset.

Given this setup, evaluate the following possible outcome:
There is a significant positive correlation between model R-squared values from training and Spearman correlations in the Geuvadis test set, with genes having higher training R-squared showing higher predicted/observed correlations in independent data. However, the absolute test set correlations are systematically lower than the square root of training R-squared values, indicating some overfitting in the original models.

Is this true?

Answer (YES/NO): NO